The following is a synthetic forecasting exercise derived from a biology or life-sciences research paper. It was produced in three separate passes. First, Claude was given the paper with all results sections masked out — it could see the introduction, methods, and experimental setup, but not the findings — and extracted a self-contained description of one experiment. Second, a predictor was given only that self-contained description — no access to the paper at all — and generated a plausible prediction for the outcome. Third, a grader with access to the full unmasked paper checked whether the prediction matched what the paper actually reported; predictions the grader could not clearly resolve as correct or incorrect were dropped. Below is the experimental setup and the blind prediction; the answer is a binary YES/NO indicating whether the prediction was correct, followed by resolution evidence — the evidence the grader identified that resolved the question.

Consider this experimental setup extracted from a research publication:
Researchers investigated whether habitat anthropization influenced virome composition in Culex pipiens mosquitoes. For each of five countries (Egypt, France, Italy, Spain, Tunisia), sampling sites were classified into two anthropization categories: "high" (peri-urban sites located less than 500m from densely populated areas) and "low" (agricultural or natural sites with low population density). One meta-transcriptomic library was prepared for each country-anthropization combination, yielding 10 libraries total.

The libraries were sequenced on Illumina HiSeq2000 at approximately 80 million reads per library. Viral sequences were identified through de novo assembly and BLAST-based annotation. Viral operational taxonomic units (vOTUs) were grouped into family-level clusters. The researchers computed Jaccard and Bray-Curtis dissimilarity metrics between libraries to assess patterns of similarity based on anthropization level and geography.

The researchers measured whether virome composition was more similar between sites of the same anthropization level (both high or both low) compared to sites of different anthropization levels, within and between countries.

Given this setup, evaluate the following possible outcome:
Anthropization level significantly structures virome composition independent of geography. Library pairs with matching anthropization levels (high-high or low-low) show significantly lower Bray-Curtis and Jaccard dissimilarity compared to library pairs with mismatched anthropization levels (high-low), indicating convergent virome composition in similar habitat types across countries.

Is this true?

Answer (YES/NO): NO